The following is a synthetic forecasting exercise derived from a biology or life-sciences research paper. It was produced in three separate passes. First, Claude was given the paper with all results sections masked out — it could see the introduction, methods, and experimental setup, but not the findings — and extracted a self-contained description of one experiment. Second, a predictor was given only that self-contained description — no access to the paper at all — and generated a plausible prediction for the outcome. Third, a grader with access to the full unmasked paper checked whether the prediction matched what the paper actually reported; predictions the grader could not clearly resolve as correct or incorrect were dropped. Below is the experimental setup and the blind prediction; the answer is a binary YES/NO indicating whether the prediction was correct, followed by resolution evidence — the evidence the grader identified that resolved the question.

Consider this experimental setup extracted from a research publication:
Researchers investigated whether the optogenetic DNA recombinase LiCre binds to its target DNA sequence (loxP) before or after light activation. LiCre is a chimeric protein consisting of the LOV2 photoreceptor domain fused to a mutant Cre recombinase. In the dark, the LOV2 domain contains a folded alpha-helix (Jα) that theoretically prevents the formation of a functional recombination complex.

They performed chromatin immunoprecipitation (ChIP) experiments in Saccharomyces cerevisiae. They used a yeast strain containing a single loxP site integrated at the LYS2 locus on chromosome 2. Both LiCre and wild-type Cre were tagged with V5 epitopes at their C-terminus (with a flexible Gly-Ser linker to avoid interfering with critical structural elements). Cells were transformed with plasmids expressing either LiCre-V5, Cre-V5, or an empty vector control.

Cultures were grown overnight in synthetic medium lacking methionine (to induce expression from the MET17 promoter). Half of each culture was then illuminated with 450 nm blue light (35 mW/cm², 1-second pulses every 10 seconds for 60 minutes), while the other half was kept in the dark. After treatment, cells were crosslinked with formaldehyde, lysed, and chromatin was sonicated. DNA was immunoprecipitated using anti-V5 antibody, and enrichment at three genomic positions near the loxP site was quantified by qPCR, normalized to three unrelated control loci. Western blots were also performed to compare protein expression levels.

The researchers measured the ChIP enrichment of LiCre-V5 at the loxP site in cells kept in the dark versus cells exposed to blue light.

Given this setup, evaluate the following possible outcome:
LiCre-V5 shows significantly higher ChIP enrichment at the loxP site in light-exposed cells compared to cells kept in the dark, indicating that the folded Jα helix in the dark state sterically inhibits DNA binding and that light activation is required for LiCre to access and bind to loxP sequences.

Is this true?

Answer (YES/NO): NO